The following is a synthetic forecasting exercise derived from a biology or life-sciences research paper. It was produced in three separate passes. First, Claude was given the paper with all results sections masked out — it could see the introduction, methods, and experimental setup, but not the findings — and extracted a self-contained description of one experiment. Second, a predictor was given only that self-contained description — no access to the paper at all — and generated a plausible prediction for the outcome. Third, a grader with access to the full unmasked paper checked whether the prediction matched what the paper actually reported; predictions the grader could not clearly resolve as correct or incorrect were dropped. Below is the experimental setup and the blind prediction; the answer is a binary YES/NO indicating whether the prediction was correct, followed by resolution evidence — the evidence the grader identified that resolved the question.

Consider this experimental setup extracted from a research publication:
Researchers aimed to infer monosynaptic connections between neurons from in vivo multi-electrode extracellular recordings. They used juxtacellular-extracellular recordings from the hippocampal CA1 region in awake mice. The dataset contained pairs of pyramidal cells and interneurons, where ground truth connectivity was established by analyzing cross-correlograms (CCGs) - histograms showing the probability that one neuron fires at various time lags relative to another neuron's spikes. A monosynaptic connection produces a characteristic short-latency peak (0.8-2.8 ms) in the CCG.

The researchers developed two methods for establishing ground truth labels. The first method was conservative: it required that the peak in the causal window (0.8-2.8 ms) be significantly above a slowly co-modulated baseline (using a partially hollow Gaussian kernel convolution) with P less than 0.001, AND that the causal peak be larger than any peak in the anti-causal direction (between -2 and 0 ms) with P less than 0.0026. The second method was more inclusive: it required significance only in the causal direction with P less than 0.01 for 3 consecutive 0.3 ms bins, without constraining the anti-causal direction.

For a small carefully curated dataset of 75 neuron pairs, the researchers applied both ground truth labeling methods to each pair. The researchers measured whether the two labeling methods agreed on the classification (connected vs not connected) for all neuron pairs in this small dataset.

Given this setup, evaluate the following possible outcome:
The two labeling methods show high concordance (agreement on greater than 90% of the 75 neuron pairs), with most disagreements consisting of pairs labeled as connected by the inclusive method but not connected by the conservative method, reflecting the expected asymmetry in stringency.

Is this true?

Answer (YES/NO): NO